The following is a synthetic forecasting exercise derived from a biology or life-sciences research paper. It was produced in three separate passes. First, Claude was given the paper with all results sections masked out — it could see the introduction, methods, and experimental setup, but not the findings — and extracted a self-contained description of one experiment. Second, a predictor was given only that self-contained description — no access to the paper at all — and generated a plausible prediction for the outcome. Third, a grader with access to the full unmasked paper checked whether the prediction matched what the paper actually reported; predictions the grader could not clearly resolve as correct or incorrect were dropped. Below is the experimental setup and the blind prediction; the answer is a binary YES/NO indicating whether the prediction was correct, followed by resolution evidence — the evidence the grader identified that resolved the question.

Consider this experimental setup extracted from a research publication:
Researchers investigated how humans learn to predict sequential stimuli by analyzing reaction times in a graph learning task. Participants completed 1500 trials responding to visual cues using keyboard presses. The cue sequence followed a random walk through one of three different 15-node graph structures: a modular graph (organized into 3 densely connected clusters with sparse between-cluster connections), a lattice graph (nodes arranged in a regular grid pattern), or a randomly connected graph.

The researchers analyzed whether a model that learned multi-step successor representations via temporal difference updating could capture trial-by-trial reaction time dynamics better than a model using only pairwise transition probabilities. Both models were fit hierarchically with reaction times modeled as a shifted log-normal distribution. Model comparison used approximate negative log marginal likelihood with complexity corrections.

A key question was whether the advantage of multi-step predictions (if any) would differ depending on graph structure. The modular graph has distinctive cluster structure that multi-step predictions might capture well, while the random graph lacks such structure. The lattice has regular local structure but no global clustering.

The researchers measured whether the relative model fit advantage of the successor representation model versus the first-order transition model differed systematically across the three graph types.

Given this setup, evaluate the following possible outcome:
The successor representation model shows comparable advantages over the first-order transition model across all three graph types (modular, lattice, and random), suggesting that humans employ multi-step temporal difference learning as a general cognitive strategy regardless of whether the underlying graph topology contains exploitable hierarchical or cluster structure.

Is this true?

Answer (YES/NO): YES